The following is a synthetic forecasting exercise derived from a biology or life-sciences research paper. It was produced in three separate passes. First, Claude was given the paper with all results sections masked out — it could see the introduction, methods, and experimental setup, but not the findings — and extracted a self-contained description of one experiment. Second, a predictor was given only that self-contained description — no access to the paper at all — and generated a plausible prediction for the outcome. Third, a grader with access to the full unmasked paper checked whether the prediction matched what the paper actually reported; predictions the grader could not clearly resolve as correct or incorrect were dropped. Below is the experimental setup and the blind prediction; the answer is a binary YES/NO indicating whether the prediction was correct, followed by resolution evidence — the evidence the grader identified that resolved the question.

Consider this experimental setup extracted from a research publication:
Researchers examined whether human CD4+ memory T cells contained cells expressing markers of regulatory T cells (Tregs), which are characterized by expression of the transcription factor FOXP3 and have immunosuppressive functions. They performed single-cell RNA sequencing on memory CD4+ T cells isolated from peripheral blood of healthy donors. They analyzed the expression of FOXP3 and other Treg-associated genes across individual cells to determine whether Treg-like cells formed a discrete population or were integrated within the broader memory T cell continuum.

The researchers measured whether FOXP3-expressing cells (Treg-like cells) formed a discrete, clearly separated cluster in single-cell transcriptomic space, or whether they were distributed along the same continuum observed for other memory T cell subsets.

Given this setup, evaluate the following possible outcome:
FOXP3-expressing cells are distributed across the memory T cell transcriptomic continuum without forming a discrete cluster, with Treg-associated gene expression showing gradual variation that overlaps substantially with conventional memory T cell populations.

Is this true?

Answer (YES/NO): NO